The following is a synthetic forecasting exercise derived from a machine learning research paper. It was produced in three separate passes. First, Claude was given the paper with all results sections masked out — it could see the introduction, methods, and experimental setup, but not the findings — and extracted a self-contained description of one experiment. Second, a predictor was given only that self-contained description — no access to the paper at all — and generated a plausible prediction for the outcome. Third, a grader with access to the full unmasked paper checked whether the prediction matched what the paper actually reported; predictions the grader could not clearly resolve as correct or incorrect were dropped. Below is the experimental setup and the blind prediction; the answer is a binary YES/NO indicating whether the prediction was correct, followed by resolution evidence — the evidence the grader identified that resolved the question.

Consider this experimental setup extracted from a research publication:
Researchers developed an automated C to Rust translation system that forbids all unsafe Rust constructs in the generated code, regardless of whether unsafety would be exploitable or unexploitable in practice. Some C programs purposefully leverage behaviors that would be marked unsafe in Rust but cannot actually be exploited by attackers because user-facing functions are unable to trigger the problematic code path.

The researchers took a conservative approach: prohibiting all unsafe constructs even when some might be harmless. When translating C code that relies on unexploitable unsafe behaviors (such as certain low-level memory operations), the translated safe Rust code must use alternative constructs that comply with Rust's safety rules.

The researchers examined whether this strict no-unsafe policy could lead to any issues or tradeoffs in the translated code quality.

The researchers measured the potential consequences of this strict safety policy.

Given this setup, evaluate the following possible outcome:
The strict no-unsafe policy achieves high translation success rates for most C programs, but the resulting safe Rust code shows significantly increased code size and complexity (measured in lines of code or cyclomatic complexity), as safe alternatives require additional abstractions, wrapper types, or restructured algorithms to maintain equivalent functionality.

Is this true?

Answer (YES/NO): YES